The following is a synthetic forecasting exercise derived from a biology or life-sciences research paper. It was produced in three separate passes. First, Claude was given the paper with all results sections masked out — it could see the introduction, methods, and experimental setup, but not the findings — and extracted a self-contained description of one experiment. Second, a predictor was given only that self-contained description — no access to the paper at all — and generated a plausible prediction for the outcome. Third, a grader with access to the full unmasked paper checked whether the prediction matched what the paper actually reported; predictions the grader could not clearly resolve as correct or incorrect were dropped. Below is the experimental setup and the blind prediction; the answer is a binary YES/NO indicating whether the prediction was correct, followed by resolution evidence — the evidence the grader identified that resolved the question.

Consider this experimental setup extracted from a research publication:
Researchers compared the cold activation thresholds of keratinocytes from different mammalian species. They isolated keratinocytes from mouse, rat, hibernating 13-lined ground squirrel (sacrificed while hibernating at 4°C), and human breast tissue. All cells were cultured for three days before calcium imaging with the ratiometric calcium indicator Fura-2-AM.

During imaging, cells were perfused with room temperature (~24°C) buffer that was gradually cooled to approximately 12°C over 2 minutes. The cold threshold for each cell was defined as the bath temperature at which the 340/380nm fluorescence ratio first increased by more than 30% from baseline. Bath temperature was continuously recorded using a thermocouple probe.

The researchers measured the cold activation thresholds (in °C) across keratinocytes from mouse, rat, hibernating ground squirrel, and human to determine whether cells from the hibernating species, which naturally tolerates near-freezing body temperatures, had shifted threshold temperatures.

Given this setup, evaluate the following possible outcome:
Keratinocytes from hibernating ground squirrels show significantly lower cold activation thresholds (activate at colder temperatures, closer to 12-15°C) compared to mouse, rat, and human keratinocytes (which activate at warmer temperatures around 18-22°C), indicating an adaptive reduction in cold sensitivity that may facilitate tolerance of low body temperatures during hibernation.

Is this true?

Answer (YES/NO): NO